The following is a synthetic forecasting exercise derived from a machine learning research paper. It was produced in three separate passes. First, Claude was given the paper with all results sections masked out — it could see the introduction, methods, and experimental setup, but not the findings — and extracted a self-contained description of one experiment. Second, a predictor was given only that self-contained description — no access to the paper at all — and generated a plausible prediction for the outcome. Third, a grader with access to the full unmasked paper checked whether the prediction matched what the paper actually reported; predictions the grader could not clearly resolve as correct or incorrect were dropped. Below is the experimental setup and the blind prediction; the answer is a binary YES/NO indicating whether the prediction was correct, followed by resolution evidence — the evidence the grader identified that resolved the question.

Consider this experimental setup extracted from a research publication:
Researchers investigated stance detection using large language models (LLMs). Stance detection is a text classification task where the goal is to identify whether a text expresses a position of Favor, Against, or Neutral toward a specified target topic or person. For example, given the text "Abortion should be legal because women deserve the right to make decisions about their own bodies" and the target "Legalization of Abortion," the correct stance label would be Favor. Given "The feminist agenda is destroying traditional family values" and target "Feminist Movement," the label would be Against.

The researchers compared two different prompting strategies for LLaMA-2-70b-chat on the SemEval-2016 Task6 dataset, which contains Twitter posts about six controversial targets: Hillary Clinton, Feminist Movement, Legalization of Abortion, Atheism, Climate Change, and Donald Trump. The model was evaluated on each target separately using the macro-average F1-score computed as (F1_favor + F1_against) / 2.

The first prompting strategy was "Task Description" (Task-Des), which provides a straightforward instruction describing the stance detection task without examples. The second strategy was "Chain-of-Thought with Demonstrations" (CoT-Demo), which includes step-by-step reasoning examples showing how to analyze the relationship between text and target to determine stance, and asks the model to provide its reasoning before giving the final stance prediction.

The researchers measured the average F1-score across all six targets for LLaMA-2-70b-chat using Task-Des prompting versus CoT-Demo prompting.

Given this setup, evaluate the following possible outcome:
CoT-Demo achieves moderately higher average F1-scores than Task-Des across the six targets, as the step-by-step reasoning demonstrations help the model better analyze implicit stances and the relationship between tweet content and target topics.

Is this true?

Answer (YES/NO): YES